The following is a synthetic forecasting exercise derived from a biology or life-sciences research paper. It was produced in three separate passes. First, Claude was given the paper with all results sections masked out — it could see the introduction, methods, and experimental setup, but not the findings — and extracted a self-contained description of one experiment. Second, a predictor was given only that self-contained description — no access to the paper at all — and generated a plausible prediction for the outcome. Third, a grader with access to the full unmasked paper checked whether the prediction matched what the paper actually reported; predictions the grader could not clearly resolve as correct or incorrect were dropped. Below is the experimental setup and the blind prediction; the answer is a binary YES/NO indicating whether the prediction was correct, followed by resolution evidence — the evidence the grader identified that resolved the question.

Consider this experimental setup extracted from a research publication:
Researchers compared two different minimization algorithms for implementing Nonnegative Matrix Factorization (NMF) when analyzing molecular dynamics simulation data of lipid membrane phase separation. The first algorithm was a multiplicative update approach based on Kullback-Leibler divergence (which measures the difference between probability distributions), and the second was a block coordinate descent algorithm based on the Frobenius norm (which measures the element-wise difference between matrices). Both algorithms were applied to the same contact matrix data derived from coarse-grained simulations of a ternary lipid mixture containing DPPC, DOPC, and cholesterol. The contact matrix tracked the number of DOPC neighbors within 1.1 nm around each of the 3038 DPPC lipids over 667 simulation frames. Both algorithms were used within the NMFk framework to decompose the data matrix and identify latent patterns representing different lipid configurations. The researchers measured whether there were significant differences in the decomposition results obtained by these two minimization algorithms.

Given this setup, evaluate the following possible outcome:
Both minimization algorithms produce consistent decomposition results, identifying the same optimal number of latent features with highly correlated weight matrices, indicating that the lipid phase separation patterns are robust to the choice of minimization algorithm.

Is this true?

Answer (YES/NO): YES